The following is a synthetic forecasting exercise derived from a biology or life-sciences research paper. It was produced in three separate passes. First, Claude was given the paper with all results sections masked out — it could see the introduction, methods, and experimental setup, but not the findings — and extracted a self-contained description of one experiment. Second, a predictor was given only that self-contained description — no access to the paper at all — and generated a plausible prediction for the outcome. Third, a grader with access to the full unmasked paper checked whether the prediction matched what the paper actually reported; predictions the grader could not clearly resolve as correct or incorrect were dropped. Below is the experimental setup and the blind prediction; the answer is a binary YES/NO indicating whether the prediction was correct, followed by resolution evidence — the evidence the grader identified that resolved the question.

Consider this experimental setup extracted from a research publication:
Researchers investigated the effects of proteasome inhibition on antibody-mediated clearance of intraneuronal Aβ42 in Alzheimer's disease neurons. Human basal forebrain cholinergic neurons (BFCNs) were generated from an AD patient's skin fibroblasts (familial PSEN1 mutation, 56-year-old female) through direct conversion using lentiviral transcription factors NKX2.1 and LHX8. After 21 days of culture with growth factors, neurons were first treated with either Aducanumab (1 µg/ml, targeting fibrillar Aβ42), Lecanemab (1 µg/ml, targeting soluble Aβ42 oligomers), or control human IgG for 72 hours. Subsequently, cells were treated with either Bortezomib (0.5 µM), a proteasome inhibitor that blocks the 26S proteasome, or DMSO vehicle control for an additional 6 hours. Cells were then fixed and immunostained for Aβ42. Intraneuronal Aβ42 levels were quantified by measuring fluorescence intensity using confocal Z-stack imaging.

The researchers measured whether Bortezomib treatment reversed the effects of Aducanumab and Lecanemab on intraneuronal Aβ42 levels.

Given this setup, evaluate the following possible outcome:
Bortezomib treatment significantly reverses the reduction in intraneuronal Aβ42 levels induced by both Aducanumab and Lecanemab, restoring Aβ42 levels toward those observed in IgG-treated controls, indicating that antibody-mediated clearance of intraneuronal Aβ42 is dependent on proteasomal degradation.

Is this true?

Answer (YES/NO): NO